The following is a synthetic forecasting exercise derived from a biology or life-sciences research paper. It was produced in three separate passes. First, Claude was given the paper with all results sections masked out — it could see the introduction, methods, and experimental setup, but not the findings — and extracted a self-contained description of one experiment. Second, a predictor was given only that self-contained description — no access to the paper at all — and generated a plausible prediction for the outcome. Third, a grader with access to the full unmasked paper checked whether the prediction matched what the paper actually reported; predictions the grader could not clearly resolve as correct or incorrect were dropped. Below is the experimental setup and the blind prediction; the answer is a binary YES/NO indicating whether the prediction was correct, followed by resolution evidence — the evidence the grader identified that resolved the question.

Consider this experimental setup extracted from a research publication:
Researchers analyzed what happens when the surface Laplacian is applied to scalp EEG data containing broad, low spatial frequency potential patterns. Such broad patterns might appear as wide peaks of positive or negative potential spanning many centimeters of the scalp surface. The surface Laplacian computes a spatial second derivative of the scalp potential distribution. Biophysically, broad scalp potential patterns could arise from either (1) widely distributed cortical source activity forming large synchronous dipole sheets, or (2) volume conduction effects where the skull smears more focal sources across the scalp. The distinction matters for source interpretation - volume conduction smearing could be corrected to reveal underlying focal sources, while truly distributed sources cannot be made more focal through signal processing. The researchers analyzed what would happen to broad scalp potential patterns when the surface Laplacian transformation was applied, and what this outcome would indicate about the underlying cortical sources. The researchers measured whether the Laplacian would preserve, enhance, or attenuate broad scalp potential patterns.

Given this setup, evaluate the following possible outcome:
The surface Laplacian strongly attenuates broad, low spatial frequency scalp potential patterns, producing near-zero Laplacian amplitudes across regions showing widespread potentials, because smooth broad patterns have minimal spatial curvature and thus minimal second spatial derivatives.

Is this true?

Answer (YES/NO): YES